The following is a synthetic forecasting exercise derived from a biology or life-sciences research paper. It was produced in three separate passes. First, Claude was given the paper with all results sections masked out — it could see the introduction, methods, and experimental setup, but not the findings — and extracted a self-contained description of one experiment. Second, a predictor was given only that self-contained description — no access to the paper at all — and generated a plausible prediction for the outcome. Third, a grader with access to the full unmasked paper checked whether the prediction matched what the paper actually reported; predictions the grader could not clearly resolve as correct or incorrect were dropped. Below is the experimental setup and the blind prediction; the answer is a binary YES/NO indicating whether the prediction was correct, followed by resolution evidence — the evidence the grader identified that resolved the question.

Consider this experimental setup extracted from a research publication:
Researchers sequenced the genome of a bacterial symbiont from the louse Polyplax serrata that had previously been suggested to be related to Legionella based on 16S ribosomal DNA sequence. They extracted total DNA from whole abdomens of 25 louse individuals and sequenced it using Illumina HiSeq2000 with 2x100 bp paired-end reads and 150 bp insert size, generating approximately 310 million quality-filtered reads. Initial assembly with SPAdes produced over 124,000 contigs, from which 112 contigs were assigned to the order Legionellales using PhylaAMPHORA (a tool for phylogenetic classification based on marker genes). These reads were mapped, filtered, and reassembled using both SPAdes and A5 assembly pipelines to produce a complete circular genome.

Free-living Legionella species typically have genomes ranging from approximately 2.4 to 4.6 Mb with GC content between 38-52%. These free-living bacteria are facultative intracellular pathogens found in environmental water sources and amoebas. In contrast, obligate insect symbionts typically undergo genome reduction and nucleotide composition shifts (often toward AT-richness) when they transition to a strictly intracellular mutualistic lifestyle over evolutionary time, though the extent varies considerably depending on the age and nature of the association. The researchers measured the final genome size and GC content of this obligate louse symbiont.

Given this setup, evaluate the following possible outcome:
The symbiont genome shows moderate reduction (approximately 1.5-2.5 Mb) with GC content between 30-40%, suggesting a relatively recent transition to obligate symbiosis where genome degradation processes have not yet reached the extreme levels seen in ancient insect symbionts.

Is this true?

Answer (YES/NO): NO